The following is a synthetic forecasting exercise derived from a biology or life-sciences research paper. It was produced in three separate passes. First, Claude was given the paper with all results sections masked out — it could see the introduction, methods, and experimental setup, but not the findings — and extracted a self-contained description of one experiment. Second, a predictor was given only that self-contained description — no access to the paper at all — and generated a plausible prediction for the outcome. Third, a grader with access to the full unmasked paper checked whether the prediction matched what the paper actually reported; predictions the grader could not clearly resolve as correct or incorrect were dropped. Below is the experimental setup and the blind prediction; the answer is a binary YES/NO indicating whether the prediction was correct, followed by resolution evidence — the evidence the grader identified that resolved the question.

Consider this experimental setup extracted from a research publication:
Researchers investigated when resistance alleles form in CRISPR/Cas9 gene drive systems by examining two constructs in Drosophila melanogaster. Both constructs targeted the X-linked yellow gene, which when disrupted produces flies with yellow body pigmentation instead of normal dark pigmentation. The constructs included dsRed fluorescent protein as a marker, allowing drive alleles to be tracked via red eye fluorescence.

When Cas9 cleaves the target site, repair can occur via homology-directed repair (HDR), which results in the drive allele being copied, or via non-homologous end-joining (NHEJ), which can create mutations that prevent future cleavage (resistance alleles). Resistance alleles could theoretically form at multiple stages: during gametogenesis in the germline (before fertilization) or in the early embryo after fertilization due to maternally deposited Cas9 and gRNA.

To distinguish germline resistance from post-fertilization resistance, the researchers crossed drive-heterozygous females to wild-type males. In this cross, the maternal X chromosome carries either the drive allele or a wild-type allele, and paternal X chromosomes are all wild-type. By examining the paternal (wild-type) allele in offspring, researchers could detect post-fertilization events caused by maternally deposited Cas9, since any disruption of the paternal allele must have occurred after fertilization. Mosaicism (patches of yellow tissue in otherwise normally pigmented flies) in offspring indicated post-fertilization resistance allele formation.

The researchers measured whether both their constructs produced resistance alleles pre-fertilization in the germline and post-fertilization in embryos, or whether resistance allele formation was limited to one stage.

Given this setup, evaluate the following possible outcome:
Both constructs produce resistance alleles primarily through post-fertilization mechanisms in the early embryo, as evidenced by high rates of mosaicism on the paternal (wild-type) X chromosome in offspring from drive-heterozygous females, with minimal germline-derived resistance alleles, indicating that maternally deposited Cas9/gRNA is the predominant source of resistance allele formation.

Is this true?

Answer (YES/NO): NO